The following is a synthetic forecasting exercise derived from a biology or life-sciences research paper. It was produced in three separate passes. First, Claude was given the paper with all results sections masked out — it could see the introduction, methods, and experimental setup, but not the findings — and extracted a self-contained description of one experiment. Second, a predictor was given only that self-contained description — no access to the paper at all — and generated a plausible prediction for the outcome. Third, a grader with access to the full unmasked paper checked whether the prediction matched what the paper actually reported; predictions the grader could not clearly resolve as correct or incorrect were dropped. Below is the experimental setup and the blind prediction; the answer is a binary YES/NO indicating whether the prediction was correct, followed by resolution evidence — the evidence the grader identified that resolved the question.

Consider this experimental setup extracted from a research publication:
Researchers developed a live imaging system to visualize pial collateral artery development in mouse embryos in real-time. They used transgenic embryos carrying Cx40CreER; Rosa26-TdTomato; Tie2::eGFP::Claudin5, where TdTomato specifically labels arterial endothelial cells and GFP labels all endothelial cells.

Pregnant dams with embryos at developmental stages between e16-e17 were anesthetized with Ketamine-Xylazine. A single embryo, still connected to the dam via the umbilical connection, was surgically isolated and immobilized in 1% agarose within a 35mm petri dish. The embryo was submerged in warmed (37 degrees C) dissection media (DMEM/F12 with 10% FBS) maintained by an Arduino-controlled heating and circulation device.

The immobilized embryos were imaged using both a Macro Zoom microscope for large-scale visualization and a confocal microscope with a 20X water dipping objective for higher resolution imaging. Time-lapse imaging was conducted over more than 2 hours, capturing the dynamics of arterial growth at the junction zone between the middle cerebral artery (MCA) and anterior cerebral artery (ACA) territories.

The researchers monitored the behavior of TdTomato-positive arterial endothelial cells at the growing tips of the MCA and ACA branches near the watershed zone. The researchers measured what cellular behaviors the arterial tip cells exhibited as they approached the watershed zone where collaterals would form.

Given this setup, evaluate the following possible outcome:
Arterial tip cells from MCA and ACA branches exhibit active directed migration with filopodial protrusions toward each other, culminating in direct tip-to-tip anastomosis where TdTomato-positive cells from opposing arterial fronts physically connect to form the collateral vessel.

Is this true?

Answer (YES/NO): NO